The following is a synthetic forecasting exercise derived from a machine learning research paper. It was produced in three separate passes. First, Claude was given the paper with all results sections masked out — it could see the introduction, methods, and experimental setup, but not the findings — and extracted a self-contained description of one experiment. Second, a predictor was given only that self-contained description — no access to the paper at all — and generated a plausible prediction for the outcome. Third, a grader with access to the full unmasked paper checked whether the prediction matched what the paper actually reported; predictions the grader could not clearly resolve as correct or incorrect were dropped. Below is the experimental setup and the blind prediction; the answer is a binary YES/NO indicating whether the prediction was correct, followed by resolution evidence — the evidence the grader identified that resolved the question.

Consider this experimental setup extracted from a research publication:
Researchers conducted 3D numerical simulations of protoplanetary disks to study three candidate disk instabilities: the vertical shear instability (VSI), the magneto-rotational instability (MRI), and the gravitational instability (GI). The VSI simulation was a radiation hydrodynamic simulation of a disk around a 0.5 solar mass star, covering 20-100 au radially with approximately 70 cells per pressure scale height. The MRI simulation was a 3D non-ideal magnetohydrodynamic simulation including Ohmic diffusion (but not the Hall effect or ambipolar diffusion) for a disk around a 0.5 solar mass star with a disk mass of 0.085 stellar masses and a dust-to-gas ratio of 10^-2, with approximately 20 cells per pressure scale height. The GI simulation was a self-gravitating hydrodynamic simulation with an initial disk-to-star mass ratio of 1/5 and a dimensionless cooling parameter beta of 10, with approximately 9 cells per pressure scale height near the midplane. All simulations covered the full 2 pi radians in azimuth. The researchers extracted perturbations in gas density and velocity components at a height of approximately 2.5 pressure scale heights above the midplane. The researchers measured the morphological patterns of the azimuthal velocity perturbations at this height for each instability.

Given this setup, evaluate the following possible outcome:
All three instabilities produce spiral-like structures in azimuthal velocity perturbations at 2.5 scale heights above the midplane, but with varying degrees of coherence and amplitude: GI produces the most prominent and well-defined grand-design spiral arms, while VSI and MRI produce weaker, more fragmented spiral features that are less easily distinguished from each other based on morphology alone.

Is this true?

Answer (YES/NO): NO